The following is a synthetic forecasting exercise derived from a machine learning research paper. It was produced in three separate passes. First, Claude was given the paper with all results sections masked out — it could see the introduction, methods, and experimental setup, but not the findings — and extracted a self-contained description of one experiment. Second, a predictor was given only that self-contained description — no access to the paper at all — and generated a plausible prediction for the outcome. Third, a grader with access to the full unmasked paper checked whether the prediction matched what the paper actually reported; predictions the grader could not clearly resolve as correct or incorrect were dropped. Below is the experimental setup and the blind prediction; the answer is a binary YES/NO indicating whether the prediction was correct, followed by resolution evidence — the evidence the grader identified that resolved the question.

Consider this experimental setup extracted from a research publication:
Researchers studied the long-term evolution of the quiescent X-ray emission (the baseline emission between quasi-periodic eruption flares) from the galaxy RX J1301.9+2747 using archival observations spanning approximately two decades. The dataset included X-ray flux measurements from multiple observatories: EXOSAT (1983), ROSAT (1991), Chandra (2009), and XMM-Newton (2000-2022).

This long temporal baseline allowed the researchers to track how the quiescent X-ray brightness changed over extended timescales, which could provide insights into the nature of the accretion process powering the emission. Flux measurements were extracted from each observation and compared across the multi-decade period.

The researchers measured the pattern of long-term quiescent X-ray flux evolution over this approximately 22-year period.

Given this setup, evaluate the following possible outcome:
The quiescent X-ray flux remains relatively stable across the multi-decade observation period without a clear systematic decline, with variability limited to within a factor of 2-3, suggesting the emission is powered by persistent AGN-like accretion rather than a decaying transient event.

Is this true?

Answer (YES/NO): NO